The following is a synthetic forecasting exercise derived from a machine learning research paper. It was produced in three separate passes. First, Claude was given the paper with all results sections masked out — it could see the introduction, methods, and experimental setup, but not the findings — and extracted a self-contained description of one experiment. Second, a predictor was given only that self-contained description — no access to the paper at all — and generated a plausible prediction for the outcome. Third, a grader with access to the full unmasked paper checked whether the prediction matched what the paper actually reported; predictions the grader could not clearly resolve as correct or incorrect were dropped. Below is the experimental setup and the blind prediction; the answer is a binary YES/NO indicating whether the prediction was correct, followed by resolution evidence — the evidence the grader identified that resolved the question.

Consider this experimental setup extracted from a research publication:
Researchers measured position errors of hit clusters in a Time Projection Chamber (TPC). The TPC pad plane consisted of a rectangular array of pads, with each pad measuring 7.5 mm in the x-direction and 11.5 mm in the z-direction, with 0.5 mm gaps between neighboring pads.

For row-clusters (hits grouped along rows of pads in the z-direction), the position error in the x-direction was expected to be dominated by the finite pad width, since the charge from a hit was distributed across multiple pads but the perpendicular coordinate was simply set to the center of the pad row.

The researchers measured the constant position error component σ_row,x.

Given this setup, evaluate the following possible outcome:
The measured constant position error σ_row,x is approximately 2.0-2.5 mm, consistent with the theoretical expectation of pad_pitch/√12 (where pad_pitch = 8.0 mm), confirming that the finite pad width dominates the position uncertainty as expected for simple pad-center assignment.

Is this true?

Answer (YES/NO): NO